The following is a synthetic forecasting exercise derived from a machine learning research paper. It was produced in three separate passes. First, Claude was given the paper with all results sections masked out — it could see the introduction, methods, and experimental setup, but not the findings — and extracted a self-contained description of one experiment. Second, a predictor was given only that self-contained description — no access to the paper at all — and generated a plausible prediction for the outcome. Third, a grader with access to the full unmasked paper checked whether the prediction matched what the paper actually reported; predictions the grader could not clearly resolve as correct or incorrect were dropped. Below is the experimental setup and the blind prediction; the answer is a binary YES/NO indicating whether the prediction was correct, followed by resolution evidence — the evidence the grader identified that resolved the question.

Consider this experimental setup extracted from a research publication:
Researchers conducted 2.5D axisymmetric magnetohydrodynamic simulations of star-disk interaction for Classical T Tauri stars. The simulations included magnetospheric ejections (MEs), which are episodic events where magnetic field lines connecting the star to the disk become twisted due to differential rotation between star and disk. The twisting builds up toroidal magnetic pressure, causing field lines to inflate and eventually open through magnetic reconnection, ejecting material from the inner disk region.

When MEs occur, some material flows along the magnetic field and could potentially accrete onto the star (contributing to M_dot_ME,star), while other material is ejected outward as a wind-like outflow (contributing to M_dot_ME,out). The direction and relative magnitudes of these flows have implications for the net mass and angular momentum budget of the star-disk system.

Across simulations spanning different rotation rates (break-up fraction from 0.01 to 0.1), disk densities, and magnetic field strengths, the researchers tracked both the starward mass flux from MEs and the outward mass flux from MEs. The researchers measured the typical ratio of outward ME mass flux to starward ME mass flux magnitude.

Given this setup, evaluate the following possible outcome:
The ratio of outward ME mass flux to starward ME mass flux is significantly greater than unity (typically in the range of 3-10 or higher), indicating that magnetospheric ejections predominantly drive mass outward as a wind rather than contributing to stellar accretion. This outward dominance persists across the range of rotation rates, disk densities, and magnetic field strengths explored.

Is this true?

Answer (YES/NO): YES